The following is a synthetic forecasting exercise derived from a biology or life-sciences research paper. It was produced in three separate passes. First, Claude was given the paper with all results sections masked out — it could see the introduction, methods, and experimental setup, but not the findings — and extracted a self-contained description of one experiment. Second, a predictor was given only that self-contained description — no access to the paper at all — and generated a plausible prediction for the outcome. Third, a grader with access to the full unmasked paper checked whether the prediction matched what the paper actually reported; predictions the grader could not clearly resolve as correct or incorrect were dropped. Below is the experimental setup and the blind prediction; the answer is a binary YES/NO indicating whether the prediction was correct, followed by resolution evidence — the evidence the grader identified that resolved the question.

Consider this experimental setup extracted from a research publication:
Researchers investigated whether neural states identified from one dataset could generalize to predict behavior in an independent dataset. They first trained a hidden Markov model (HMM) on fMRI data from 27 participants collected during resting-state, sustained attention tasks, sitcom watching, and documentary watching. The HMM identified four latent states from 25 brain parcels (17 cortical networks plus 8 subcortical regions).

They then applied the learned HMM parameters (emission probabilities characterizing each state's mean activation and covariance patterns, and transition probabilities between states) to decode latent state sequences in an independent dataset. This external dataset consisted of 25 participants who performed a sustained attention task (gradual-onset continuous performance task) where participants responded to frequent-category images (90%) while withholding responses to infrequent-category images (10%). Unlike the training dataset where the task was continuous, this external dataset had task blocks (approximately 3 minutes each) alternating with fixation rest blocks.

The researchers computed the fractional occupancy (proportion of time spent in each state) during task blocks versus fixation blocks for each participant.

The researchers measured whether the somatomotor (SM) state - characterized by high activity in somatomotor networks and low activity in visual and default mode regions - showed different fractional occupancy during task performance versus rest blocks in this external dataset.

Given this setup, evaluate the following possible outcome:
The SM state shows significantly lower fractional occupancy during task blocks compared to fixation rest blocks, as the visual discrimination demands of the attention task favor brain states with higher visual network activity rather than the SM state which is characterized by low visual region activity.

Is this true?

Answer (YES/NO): YES